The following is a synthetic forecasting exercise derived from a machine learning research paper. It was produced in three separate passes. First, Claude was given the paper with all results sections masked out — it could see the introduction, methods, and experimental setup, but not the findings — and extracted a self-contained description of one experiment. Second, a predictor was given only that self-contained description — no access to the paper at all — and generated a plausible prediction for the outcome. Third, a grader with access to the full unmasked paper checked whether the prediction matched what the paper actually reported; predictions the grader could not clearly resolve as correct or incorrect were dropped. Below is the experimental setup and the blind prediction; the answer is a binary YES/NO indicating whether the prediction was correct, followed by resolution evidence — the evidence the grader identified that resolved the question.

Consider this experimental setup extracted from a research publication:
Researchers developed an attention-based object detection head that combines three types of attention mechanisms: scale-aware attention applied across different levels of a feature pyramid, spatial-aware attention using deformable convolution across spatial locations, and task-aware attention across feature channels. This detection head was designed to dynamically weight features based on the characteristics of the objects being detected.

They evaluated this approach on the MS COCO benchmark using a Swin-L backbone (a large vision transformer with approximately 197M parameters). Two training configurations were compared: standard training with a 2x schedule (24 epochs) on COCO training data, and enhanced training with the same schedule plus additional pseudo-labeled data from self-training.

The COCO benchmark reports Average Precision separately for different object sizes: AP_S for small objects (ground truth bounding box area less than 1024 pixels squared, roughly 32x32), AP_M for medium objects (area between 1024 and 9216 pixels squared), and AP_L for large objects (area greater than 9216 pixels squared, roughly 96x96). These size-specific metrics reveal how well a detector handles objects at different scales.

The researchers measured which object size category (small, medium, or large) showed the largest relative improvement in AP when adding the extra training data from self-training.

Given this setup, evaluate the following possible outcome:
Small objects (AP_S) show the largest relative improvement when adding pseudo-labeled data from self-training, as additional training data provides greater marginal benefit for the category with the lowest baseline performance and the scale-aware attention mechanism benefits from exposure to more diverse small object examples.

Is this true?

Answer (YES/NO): YES